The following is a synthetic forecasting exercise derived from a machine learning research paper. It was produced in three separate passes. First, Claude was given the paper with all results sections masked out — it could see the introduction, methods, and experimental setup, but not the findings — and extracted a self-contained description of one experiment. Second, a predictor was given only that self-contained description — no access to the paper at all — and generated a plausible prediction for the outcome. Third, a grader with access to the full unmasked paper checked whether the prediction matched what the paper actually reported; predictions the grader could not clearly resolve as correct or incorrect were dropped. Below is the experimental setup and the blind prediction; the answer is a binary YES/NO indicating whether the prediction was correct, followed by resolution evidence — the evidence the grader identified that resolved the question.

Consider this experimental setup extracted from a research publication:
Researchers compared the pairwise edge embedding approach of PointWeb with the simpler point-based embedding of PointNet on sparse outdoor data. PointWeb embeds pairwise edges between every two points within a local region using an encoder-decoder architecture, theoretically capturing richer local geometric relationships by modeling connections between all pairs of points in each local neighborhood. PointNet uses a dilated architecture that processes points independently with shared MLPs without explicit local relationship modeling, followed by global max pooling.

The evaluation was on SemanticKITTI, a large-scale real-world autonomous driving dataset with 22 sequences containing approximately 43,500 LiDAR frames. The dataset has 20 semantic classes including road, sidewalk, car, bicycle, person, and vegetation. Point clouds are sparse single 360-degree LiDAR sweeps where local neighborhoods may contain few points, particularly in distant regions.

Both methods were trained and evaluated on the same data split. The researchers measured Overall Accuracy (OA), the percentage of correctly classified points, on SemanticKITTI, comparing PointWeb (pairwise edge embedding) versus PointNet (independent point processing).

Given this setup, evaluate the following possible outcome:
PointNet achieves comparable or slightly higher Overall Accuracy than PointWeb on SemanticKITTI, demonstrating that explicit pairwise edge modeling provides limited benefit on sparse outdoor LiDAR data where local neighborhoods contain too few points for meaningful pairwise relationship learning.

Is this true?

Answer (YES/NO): NO